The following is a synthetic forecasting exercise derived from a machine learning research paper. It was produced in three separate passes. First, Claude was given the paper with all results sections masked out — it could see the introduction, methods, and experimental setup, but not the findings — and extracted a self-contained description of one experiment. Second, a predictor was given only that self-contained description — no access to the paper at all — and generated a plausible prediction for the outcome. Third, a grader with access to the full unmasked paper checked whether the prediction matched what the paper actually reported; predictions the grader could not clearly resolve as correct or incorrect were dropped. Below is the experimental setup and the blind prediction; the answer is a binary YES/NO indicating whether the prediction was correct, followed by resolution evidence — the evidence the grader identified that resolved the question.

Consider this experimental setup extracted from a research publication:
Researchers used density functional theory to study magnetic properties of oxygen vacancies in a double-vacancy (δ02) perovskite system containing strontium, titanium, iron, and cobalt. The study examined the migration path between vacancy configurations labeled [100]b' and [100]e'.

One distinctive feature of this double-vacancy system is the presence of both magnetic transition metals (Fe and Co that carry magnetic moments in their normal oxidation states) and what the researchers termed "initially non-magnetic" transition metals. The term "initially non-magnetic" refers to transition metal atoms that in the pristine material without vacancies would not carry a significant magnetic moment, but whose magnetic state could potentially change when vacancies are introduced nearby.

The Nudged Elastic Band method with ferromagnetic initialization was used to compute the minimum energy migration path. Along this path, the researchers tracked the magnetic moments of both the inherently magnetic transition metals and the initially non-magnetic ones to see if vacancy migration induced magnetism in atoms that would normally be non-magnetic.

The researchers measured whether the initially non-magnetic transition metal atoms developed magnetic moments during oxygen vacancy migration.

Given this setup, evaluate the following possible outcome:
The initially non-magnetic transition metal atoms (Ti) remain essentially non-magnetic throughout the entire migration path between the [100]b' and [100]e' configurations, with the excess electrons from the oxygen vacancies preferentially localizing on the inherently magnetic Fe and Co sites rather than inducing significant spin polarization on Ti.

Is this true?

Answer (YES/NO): NO